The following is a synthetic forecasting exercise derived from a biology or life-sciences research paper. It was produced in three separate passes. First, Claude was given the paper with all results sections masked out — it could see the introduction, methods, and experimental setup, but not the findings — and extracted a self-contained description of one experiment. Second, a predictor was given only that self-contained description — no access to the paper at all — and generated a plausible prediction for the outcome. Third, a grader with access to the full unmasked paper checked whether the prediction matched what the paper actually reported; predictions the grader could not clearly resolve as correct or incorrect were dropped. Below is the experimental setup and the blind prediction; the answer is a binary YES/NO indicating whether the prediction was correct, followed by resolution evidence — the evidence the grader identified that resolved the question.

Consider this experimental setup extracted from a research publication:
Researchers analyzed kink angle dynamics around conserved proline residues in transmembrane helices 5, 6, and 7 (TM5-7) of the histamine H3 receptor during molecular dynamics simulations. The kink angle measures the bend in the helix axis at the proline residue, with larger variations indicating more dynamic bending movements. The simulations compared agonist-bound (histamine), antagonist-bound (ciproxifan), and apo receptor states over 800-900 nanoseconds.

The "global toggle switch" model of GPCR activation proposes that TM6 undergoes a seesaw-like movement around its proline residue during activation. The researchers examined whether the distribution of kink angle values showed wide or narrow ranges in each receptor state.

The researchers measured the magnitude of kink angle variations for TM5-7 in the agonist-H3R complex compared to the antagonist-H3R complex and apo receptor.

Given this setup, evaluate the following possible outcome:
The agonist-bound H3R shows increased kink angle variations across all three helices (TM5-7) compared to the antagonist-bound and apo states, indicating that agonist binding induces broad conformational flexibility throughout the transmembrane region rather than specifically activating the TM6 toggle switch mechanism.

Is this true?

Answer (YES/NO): NO